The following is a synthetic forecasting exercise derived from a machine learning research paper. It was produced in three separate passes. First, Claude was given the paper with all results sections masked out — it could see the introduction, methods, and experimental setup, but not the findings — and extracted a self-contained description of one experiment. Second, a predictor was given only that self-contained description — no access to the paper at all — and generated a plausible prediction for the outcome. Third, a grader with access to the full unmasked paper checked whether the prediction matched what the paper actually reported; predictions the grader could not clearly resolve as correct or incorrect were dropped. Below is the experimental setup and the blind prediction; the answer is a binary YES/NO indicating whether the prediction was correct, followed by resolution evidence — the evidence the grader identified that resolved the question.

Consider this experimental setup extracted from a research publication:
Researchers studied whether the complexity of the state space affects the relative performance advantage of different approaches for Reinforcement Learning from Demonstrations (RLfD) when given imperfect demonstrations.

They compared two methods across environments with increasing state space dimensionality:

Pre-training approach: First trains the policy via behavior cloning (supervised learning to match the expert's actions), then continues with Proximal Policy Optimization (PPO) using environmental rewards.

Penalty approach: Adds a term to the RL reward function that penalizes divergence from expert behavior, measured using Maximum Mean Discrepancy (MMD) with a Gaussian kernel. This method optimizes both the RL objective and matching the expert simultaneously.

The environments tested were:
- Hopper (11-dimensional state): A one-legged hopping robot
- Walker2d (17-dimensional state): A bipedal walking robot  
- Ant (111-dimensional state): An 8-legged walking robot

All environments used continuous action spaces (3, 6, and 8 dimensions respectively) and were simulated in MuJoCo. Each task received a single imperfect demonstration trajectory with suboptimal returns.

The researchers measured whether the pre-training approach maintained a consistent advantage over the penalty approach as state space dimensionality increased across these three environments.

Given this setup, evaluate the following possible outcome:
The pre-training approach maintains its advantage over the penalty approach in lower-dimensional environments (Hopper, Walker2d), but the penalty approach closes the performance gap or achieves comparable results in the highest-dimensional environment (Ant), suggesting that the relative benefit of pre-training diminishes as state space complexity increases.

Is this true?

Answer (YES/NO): NO